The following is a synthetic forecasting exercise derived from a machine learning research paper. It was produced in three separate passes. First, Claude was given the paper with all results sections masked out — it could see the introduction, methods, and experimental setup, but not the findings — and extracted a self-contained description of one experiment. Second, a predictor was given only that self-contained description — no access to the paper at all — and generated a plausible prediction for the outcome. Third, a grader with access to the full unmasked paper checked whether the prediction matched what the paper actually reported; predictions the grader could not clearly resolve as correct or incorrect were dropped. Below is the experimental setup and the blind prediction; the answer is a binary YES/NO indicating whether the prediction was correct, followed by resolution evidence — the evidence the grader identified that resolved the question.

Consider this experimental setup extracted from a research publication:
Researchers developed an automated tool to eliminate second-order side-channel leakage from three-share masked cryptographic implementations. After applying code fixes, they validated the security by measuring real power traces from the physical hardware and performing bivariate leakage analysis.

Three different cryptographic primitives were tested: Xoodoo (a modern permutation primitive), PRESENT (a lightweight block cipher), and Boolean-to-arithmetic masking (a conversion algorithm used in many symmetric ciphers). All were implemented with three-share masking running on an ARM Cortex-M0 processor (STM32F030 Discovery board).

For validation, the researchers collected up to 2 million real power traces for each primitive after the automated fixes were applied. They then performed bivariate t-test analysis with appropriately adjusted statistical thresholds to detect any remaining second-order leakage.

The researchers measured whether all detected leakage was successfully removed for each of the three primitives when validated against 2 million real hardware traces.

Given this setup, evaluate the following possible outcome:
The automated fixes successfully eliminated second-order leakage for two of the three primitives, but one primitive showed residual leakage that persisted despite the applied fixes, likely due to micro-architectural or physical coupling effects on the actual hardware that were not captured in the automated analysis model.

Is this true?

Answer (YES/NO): YES